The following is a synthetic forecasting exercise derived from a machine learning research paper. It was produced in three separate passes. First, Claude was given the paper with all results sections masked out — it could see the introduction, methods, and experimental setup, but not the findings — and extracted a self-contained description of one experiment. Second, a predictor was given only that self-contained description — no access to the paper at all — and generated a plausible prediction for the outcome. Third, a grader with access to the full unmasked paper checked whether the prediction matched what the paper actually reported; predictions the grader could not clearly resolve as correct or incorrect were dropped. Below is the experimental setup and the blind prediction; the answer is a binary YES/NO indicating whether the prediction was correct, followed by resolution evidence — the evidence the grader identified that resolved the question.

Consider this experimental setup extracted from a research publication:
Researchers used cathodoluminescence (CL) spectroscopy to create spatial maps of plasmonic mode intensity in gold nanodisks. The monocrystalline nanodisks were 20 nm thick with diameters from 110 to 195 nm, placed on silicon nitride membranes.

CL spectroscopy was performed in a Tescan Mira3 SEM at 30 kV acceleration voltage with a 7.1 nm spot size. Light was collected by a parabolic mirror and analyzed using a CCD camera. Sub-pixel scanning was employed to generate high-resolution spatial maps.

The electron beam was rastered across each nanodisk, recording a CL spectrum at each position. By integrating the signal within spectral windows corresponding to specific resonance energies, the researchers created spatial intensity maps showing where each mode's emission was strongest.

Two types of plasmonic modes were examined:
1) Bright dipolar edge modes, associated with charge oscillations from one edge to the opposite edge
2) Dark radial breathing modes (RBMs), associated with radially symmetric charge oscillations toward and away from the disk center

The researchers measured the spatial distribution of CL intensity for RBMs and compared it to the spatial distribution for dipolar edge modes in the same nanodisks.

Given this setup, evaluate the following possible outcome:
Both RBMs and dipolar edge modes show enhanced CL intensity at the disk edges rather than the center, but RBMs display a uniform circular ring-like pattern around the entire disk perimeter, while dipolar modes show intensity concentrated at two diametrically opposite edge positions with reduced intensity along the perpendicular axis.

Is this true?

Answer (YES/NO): NO